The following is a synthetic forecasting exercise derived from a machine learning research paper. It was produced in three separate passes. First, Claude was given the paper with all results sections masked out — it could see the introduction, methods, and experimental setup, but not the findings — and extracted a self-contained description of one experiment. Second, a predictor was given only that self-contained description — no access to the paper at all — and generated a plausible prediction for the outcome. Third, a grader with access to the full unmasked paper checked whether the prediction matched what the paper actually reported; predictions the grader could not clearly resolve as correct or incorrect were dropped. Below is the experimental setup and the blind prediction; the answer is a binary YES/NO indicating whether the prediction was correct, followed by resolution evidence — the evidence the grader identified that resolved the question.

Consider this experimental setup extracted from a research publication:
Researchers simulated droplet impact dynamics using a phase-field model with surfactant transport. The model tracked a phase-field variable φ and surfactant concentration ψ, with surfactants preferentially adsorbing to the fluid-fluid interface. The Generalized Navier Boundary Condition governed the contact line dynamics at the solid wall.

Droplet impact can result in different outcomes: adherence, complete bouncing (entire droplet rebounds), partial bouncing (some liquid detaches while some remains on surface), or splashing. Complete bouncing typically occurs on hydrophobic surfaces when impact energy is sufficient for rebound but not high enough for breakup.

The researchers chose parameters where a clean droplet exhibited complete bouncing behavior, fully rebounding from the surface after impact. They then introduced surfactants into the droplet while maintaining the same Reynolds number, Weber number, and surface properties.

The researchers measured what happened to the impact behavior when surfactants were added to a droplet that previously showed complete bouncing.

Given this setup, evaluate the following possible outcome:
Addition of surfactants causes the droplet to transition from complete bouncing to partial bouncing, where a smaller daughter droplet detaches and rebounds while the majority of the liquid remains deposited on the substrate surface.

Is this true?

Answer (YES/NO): YES